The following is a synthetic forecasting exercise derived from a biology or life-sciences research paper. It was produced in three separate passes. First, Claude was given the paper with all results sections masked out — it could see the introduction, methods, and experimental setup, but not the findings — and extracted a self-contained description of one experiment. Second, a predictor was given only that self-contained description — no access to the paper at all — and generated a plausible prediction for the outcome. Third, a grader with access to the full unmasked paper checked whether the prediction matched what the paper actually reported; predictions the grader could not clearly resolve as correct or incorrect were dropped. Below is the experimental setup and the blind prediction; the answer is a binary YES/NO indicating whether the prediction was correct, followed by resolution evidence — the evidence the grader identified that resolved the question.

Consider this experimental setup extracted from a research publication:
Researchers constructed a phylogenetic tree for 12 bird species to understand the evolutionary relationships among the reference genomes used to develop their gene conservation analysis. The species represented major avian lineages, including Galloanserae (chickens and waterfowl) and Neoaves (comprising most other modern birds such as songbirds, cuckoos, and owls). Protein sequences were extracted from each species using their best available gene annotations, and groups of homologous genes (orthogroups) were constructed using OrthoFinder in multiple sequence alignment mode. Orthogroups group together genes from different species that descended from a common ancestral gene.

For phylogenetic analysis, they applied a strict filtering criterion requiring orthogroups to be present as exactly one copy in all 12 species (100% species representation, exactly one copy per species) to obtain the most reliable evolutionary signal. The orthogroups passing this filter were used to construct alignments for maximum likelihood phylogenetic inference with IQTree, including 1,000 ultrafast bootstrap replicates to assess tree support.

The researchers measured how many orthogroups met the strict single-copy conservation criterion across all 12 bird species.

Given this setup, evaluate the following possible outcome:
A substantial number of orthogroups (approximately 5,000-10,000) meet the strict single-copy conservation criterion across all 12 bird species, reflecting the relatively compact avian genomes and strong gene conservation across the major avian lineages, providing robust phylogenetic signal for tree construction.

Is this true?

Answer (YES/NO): YES